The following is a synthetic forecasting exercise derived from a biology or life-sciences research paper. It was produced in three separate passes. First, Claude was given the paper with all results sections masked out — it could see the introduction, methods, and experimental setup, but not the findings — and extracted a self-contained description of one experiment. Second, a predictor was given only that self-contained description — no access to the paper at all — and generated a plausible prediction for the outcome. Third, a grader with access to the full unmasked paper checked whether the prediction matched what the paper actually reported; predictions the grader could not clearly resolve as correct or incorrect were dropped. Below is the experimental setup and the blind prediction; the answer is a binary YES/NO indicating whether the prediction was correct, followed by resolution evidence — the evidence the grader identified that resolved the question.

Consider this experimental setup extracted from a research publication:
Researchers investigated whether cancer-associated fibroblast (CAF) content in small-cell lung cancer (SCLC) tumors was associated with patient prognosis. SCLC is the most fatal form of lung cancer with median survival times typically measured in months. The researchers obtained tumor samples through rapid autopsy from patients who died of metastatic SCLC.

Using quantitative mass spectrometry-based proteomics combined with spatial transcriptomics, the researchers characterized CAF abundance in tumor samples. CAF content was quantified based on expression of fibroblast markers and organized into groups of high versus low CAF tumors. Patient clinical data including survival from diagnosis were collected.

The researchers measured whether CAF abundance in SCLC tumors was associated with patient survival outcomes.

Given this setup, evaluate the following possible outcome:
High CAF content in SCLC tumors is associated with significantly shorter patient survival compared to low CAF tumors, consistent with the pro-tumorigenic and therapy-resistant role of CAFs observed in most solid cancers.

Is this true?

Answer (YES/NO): YES